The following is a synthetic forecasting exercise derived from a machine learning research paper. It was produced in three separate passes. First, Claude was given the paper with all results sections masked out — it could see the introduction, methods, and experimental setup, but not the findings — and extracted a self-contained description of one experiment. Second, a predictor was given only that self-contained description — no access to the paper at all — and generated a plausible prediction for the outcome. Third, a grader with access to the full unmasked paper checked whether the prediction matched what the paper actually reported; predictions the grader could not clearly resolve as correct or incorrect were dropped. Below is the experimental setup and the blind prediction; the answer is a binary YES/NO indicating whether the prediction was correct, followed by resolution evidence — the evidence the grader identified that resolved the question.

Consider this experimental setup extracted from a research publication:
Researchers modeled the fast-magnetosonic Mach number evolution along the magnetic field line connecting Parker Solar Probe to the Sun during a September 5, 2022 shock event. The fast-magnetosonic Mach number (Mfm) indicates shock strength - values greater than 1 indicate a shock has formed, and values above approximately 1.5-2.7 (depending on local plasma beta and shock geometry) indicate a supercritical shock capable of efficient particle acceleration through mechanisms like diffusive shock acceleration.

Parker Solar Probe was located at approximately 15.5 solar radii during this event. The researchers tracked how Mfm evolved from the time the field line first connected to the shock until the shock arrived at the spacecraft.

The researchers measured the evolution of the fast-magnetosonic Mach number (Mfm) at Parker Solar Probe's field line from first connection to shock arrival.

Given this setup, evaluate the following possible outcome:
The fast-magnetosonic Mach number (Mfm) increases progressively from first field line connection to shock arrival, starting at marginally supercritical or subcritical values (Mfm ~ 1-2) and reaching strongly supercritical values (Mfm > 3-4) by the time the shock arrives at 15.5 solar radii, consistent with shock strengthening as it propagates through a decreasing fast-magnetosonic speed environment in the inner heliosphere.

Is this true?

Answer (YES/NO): YES